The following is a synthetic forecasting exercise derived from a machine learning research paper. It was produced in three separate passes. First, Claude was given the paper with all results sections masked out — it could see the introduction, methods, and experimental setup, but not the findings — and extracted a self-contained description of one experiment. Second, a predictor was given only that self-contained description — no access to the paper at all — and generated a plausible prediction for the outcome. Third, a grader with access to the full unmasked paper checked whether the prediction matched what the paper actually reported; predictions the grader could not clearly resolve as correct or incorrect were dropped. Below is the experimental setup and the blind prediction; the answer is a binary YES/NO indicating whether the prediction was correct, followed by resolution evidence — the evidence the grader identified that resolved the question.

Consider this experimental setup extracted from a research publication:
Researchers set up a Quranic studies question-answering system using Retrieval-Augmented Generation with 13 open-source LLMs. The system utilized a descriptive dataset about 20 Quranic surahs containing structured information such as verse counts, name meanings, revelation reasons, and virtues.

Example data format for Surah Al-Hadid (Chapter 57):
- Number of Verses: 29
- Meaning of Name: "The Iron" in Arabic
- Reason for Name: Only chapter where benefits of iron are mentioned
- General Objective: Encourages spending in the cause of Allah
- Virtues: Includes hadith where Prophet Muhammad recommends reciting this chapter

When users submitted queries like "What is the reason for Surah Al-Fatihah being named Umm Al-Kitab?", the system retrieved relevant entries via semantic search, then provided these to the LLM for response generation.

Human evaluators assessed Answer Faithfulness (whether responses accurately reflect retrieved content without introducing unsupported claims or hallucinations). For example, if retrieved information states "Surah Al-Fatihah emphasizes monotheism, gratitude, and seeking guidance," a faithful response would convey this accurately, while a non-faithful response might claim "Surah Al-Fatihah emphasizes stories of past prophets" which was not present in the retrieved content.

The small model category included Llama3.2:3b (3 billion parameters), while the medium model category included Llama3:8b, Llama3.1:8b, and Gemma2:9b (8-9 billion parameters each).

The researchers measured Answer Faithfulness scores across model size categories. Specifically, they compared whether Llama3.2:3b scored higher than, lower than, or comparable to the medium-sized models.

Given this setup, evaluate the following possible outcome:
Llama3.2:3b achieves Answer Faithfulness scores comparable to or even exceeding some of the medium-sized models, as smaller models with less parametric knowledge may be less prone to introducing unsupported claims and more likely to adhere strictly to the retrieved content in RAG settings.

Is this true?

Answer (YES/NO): YES